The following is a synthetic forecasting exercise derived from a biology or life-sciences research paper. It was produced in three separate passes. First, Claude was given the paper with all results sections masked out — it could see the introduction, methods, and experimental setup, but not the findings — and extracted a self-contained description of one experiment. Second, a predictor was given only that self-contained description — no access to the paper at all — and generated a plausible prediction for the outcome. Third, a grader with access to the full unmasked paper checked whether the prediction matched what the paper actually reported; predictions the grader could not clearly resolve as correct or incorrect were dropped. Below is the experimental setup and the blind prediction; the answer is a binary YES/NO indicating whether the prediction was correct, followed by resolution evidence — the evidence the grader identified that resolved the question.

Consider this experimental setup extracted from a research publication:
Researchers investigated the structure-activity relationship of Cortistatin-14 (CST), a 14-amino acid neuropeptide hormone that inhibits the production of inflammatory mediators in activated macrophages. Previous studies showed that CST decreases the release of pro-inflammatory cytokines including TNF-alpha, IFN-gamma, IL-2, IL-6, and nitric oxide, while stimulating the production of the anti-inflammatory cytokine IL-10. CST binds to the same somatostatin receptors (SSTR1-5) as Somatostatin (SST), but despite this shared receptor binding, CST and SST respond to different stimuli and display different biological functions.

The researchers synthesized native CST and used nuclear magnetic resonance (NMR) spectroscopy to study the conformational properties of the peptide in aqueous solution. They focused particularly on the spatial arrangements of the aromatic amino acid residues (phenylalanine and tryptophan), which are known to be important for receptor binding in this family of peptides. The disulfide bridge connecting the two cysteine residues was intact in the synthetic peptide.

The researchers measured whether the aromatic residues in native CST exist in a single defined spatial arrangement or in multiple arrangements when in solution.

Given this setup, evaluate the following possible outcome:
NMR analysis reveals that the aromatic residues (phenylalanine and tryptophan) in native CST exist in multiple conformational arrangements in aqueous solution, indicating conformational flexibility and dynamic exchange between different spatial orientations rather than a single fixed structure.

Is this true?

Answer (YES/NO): YES